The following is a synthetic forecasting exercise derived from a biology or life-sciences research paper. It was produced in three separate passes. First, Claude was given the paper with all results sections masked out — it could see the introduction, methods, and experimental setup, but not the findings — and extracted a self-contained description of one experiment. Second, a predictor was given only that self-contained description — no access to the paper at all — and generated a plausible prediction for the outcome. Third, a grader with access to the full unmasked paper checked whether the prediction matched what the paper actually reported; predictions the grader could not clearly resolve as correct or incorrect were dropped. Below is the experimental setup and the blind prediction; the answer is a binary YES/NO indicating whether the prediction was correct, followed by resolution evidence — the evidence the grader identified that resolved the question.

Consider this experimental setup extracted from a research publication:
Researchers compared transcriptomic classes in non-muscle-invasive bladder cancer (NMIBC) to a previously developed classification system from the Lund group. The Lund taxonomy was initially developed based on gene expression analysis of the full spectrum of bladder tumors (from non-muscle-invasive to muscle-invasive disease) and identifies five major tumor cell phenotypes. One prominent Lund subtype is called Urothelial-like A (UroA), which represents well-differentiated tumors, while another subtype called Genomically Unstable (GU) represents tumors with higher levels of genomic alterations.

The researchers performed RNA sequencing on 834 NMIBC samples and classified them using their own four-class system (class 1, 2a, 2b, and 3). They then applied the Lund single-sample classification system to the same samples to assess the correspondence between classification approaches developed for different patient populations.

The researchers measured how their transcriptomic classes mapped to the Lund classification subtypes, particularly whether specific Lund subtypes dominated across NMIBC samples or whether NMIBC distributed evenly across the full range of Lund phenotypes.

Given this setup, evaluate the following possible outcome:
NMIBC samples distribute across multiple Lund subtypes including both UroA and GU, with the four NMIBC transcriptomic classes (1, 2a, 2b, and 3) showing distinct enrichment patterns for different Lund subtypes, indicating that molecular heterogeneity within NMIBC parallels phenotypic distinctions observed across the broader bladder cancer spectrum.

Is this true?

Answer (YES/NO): NO